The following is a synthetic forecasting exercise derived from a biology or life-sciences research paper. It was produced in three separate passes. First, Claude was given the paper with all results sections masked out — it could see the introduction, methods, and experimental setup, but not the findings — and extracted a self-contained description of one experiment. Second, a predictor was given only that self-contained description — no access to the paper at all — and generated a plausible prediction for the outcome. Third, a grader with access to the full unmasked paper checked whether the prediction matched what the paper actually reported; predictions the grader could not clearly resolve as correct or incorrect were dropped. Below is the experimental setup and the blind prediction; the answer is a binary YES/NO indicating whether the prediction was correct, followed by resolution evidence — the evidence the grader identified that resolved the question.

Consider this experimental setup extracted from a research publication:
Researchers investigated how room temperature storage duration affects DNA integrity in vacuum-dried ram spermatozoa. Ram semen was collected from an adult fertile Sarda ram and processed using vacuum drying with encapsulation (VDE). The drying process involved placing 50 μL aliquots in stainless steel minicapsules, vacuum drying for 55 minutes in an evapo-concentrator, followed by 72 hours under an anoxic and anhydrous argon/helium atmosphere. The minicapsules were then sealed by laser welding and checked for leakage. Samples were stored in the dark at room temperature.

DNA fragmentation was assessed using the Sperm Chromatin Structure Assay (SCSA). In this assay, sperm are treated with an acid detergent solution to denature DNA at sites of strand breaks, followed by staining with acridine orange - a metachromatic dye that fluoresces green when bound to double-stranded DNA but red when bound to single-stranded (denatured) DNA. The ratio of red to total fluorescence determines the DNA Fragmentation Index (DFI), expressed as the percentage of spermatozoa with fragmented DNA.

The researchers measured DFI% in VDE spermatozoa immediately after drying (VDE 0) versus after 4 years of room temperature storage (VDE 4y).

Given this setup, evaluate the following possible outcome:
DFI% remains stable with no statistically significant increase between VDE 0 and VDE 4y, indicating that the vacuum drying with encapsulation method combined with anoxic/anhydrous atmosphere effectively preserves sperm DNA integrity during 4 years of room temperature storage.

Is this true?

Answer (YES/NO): NO